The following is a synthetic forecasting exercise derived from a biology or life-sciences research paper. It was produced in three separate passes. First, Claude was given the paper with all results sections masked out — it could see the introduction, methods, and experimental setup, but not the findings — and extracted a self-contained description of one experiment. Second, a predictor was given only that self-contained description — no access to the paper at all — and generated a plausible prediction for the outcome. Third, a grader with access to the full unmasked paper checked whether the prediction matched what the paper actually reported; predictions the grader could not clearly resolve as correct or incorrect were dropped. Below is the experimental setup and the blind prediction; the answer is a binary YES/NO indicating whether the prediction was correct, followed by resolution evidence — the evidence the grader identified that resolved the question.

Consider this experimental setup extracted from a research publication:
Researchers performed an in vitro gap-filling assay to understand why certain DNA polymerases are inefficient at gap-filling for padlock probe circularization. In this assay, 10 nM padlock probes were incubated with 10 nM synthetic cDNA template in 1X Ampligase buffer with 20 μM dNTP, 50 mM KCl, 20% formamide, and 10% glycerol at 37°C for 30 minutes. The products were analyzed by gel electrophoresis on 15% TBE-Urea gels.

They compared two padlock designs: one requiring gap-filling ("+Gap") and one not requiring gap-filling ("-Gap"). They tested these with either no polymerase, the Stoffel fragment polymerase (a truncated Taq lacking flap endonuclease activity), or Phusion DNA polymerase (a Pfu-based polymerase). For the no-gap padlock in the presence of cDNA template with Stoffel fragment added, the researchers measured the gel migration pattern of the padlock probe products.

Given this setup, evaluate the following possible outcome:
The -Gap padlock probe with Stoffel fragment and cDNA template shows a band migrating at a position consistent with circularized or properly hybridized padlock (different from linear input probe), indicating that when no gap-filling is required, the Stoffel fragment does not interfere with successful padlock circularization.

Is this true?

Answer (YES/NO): NO